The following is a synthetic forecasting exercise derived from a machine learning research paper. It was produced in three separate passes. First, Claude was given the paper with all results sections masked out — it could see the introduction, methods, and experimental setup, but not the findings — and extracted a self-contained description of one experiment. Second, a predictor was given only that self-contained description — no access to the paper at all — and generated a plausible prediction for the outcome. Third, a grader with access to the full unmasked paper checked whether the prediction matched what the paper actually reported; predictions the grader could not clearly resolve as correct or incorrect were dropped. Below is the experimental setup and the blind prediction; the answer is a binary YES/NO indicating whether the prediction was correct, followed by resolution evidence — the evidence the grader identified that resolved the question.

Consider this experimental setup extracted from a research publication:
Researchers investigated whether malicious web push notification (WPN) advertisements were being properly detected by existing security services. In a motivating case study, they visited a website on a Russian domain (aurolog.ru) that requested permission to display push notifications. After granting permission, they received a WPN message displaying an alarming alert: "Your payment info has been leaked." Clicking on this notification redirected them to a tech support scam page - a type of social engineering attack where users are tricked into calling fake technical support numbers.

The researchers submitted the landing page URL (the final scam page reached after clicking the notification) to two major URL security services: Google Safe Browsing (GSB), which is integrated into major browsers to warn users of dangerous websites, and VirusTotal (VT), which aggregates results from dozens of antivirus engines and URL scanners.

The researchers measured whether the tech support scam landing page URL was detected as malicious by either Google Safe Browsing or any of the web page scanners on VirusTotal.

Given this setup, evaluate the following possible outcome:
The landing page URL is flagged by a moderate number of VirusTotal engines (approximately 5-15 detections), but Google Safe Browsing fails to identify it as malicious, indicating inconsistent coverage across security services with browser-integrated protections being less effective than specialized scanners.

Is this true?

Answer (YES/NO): NO